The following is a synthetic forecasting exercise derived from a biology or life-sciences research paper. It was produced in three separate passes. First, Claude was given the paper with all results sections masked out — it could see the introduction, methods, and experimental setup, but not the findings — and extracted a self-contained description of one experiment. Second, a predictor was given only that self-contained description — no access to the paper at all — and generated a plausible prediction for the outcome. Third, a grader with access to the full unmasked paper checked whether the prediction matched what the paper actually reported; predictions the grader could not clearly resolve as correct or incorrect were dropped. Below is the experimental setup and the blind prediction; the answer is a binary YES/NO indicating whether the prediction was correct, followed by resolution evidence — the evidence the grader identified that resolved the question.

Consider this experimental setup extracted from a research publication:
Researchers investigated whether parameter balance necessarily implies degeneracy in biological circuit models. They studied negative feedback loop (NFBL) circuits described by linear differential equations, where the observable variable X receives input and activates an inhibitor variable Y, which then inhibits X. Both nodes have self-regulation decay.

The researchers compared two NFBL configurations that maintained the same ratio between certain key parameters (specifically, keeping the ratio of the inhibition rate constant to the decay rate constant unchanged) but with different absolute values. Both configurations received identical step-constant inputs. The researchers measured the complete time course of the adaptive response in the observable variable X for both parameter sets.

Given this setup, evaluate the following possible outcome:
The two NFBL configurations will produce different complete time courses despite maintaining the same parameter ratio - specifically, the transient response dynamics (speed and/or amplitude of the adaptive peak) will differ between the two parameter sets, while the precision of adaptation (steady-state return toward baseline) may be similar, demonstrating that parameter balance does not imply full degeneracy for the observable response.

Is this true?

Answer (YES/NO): YES